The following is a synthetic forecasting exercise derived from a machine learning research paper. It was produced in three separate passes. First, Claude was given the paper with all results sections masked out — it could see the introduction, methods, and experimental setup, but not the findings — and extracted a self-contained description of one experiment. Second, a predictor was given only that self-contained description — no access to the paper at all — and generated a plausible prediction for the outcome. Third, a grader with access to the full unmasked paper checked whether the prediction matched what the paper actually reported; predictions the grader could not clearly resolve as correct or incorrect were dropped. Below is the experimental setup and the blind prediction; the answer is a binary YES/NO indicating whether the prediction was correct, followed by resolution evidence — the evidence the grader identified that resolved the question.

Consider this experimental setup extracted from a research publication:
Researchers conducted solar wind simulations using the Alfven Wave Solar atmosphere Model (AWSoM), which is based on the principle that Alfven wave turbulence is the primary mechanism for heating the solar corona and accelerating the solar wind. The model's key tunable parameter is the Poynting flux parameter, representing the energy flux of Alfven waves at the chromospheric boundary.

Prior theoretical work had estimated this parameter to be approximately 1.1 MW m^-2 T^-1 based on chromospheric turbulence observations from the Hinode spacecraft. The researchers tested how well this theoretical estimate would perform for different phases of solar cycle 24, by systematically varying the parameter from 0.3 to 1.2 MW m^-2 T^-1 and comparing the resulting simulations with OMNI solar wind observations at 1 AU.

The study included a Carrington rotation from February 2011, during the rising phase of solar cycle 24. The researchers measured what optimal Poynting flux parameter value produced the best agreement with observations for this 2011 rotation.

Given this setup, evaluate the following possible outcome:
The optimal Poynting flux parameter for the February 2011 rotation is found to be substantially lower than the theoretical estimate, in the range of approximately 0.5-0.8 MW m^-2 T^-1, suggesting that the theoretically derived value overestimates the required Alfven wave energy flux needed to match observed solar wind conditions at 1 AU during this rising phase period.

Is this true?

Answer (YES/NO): NO